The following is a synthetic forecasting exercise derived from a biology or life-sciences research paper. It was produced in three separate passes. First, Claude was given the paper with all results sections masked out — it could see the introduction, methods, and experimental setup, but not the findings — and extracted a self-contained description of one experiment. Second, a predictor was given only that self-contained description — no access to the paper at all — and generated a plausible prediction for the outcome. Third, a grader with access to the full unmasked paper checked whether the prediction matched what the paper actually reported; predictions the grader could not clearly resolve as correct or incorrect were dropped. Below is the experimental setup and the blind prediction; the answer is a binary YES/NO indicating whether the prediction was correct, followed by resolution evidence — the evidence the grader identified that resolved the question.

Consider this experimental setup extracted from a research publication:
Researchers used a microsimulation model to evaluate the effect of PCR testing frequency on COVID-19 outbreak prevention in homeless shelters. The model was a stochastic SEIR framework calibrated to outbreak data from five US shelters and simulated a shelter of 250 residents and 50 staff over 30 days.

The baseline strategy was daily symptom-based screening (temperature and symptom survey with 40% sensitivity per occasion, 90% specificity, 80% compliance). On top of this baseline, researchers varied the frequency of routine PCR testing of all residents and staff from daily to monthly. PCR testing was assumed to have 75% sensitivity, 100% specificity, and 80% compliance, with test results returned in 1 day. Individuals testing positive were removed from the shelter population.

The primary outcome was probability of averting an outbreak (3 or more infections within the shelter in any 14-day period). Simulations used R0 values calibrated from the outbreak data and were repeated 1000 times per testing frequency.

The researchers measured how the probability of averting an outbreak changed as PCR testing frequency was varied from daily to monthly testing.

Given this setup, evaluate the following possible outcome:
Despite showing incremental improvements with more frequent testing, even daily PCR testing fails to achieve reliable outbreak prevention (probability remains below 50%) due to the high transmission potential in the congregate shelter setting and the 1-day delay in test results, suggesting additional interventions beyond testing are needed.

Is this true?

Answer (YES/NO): NO